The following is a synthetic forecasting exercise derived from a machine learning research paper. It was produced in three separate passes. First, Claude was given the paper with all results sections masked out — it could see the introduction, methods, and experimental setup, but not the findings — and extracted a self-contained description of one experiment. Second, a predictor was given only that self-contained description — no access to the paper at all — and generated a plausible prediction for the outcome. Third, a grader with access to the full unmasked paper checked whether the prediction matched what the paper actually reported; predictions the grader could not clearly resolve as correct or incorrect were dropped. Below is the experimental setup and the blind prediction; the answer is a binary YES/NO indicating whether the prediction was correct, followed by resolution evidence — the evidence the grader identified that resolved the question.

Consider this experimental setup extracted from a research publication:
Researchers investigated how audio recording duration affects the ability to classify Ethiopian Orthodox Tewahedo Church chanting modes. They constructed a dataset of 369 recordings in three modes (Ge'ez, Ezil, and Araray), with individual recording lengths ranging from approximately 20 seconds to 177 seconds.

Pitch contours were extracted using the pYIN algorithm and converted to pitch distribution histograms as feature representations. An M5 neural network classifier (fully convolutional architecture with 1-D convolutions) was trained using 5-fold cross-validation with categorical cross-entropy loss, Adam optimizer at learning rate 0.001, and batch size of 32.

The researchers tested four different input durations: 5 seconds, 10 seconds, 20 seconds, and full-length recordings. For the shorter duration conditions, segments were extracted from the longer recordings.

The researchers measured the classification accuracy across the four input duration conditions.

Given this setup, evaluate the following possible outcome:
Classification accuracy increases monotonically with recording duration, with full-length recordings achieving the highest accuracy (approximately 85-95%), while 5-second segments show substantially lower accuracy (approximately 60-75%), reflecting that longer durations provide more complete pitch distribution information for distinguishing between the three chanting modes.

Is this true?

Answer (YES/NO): NO